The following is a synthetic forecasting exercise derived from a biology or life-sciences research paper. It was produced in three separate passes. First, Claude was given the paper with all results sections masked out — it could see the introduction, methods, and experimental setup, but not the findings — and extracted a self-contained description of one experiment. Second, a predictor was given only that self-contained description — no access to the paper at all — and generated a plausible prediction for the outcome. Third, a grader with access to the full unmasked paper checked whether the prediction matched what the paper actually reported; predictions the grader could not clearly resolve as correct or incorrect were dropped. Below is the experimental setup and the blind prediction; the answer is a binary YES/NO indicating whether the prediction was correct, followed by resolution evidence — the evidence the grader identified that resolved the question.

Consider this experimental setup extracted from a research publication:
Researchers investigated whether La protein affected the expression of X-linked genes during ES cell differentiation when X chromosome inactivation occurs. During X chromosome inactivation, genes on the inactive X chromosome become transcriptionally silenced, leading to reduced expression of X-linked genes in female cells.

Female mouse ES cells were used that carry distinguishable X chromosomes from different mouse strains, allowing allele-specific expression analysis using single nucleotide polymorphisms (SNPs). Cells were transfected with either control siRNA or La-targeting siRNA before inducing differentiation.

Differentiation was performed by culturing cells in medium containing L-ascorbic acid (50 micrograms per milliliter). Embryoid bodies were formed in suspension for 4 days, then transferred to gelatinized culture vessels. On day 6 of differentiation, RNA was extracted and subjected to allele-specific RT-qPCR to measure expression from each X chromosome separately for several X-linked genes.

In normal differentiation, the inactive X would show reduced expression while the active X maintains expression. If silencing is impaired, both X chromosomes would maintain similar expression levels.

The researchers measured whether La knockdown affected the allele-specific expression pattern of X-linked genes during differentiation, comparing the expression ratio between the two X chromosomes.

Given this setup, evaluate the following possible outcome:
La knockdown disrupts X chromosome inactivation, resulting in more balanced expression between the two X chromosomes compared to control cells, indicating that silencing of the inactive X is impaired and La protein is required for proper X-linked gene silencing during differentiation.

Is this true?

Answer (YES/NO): YES